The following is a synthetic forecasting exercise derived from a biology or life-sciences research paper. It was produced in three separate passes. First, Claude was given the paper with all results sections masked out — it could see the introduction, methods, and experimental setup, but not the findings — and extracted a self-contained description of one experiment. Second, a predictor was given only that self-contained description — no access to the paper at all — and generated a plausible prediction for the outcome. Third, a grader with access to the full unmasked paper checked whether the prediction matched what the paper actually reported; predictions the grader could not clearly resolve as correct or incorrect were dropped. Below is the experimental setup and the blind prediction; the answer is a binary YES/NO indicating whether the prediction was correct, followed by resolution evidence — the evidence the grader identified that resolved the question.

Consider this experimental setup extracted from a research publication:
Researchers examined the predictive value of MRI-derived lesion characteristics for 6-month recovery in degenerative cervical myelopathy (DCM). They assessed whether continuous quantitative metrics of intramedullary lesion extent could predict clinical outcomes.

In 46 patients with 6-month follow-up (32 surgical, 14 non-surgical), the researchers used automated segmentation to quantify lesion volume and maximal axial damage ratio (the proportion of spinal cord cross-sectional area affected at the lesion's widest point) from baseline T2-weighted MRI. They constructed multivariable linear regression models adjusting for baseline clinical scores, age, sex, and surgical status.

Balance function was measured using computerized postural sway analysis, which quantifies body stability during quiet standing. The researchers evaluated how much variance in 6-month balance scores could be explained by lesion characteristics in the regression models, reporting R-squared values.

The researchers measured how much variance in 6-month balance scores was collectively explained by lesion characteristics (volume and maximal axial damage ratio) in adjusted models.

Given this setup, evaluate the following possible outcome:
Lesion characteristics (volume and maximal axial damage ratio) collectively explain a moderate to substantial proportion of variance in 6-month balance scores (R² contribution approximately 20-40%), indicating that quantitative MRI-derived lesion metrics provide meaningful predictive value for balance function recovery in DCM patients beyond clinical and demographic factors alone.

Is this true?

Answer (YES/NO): YES